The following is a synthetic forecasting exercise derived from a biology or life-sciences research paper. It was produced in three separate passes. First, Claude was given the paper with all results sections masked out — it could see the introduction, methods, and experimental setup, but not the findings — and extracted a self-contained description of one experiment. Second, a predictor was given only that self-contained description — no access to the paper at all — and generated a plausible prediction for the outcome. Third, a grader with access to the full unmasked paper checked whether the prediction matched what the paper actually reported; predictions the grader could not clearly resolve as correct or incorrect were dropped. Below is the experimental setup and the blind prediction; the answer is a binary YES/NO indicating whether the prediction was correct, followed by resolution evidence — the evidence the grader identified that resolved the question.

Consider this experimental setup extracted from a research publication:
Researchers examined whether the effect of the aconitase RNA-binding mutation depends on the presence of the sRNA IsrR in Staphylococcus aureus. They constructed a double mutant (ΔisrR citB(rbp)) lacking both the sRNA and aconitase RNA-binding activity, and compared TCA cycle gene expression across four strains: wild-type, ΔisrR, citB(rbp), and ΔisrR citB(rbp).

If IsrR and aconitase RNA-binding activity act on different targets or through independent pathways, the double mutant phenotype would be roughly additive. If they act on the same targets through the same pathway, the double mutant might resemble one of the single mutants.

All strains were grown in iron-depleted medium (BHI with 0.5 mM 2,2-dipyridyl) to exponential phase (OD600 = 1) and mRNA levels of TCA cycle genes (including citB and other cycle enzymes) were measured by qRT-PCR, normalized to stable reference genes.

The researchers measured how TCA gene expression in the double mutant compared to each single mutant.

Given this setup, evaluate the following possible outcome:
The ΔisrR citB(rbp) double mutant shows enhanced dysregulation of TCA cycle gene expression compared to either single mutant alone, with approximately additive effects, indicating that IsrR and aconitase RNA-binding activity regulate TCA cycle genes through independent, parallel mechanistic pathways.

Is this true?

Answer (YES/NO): YES